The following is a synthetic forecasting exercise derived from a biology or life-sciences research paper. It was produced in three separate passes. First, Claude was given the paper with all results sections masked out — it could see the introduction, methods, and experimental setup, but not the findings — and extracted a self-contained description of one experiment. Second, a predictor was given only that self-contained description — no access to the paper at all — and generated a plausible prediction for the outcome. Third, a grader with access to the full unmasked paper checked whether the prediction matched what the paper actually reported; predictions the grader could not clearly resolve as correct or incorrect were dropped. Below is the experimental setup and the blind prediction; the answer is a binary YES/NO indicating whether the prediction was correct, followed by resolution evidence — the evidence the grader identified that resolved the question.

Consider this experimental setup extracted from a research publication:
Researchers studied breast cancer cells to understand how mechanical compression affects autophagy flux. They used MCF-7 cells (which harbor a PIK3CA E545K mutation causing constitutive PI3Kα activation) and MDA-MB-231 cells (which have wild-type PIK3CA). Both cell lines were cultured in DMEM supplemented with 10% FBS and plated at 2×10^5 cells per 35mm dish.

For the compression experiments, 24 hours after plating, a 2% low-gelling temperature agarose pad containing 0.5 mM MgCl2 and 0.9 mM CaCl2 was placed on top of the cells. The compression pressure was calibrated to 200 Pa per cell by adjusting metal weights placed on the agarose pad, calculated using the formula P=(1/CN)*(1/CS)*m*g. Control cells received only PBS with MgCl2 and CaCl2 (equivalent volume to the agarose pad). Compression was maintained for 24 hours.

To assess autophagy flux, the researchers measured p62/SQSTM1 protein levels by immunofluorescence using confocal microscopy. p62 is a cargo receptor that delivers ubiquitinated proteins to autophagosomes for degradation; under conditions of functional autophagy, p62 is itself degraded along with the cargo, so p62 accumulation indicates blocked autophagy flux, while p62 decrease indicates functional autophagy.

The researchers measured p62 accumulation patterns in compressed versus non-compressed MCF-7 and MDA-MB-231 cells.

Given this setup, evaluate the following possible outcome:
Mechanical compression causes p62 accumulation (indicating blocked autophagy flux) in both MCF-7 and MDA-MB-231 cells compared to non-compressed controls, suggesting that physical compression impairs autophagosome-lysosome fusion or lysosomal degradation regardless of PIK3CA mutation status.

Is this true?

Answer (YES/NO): YES